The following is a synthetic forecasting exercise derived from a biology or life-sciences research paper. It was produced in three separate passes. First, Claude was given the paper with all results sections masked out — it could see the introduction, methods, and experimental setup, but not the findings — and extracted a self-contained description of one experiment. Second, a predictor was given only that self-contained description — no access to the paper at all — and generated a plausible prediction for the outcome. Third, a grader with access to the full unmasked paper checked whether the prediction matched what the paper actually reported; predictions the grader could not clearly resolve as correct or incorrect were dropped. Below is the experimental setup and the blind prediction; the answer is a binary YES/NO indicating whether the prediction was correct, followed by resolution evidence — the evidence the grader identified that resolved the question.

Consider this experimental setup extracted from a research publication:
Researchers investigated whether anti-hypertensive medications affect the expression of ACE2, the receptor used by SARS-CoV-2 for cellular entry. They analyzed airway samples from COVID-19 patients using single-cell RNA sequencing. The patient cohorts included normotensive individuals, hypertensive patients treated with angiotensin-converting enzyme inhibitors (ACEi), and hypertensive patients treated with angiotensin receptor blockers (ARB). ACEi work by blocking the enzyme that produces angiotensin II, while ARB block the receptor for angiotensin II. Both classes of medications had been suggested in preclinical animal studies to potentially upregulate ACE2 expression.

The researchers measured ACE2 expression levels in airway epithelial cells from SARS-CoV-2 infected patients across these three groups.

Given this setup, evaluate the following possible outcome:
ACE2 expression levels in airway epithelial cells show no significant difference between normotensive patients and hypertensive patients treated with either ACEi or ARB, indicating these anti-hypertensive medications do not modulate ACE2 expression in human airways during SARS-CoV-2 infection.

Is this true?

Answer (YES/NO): YES